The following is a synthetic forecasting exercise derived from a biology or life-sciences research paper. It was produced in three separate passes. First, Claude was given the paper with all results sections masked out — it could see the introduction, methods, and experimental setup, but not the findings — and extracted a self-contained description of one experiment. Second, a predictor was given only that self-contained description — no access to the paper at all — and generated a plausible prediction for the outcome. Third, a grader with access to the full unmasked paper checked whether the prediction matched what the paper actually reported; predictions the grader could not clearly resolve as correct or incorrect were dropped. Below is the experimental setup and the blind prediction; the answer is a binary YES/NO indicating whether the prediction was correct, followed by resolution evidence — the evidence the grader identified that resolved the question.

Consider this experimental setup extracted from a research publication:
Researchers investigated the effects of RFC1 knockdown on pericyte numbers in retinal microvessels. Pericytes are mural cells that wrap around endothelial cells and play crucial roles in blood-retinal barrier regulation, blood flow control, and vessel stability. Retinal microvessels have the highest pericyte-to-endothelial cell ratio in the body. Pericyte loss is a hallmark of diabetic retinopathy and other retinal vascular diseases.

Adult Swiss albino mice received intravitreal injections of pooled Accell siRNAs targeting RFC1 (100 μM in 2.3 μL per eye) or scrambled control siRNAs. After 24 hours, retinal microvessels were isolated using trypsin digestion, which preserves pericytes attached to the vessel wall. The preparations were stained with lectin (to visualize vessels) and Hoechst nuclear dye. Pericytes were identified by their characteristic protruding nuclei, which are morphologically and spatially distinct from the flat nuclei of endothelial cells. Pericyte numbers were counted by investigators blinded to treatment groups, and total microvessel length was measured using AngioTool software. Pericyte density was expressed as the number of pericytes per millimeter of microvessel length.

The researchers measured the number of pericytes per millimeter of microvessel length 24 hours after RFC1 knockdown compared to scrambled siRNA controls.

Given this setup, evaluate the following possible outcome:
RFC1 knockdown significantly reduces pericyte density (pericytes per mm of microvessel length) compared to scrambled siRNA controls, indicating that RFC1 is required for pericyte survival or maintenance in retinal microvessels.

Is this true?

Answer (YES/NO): NO